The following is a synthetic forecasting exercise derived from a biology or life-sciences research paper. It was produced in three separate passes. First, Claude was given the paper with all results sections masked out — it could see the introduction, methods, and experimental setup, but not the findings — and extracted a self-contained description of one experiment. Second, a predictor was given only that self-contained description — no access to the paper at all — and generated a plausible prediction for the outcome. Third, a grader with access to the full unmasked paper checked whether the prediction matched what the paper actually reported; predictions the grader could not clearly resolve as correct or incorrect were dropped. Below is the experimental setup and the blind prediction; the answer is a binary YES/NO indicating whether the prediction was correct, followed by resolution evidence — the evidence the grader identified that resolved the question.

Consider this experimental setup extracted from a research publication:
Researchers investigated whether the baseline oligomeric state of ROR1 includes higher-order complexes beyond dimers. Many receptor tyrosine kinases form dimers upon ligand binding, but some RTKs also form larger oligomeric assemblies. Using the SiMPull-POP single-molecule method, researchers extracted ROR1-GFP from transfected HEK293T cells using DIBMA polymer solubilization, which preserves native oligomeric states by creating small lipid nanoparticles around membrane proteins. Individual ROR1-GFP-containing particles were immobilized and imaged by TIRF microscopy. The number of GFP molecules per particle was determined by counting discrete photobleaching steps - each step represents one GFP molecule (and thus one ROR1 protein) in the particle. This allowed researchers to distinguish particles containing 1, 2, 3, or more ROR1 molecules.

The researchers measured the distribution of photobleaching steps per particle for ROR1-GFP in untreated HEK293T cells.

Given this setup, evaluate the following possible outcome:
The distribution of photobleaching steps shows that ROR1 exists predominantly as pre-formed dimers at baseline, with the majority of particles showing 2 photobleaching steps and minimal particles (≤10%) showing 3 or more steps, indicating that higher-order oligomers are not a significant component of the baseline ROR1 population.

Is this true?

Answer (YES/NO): NO